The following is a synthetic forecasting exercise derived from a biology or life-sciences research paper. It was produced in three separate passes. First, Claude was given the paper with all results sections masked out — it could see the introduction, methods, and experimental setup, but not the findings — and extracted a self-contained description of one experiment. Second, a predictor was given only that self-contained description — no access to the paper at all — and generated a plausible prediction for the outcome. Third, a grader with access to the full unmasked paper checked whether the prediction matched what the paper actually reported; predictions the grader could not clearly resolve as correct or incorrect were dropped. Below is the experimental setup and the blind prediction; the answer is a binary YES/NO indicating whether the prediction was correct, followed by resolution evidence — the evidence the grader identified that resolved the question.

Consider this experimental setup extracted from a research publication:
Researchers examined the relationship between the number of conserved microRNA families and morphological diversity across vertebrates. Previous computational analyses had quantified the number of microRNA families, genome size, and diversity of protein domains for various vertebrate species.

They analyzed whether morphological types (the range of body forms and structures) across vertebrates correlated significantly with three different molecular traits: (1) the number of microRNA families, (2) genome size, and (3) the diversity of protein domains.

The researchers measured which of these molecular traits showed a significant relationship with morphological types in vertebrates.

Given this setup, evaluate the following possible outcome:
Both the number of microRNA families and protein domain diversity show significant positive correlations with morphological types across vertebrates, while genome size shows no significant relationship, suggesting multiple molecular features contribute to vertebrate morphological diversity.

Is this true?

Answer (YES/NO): NO